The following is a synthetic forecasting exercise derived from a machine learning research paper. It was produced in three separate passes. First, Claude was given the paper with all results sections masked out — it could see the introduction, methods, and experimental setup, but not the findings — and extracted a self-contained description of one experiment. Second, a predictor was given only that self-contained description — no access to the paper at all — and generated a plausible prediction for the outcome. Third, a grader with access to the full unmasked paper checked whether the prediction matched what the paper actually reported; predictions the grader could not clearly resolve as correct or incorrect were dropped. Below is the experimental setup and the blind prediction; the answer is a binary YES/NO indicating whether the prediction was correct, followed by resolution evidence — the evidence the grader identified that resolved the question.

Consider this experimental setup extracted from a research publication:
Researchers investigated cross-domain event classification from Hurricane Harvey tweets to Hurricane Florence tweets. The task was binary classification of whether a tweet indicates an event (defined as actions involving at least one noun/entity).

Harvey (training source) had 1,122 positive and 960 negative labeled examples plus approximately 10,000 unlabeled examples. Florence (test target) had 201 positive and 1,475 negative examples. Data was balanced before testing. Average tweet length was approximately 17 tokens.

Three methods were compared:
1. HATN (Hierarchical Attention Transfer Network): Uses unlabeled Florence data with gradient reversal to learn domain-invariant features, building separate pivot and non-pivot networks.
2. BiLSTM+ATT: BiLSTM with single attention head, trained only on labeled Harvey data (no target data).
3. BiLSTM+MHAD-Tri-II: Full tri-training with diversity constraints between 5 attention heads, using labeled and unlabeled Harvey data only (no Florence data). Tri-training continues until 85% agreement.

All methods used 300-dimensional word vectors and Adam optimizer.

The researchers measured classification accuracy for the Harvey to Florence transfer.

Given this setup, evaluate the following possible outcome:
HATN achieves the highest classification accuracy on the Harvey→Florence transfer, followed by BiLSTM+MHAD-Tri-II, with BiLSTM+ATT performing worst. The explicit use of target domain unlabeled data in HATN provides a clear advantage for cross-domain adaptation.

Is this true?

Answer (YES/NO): NO